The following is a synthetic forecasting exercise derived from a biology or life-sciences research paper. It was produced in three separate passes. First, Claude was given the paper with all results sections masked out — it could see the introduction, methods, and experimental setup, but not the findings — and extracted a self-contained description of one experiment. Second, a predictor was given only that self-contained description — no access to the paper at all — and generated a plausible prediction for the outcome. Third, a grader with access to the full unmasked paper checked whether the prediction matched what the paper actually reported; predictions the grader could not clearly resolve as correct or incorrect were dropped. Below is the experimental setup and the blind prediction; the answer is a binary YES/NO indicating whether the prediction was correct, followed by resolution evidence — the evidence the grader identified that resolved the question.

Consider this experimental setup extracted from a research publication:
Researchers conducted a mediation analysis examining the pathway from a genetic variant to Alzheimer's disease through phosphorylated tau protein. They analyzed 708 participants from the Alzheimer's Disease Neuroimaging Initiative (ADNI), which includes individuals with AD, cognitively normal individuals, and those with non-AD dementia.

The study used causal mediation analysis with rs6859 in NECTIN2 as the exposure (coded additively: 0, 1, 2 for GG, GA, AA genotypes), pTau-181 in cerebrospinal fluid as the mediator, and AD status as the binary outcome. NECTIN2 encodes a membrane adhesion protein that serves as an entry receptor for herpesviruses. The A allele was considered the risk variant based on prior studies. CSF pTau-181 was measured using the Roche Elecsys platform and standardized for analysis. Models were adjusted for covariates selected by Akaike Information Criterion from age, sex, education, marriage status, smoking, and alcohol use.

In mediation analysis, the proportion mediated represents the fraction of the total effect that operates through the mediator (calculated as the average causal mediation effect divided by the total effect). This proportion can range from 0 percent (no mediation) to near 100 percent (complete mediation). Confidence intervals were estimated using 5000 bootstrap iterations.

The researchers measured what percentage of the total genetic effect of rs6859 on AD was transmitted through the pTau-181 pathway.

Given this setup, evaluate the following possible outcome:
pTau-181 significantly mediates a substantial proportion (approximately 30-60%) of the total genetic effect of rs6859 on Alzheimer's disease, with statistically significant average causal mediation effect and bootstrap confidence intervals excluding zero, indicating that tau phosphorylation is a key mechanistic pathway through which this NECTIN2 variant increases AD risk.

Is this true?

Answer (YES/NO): NO